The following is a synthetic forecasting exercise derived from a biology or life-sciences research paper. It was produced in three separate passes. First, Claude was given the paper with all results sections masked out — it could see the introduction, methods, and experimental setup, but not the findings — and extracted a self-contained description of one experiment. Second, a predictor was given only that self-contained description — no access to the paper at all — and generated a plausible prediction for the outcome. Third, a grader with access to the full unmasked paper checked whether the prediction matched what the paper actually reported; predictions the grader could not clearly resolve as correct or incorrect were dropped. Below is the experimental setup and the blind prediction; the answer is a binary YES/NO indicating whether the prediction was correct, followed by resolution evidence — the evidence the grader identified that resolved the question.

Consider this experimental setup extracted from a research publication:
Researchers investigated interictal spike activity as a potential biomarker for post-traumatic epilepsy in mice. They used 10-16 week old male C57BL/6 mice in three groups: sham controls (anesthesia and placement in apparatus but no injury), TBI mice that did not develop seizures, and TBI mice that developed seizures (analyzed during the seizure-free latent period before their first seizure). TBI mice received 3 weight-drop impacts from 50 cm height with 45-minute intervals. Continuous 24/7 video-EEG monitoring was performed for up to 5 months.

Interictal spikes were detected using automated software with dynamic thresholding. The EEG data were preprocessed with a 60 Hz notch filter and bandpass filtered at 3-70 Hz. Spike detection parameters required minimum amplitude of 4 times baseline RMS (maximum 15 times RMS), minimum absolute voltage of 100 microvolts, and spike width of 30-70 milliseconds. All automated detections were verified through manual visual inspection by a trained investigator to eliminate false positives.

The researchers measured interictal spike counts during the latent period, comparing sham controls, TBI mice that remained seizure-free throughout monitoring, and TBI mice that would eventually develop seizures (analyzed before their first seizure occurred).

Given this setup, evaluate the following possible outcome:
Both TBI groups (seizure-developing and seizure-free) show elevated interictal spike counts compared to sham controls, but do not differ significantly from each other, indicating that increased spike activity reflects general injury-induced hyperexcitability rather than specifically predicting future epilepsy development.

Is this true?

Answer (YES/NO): YES